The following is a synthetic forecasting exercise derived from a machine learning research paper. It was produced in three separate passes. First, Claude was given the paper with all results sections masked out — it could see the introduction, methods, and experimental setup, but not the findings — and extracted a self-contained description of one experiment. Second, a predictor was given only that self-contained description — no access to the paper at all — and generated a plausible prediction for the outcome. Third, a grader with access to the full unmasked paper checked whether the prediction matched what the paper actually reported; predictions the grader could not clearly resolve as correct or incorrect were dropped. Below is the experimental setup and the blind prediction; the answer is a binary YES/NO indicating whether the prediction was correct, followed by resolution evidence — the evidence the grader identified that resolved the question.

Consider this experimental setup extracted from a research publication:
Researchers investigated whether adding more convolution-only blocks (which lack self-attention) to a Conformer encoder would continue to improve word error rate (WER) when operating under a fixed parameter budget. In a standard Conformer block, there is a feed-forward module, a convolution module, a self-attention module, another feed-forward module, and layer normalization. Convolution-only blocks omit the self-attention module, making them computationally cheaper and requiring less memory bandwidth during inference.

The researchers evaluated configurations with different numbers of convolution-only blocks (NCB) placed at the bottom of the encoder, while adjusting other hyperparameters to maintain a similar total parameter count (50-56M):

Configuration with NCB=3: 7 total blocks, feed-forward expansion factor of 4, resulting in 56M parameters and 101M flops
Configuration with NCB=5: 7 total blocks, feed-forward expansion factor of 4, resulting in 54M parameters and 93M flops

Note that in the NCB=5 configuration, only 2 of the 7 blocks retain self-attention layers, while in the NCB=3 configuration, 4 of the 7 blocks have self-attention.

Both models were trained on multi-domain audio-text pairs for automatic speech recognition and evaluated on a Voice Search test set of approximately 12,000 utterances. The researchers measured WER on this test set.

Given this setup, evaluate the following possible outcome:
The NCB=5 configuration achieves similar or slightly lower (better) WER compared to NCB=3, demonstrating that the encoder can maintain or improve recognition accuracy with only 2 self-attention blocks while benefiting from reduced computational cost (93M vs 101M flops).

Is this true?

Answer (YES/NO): NO